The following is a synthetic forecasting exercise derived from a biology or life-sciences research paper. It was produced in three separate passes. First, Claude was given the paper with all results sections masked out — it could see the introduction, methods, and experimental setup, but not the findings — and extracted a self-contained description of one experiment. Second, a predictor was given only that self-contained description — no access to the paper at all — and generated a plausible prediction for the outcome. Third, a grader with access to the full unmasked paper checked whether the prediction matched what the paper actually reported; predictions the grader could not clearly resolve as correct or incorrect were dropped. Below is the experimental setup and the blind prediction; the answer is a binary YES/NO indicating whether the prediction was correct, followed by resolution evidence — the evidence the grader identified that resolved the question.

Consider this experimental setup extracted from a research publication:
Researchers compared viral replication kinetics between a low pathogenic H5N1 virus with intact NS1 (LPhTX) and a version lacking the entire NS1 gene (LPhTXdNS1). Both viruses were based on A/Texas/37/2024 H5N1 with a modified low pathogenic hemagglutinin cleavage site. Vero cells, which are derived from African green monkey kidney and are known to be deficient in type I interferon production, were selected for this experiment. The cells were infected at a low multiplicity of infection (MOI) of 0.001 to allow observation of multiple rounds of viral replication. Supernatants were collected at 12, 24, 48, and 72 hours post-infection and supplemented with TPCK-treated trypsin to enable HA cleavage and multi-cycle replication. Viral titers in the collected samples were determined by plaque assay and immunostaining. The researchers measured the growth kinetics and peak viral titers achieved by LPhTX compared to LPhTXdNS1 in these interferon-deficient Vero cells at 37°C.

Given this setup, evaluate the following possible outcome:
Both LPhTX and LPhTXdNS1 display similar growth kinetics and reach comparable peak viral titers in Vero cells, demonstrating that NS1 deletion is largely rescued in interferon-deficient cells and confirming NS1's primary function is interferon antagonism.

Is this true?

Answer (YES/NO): NO